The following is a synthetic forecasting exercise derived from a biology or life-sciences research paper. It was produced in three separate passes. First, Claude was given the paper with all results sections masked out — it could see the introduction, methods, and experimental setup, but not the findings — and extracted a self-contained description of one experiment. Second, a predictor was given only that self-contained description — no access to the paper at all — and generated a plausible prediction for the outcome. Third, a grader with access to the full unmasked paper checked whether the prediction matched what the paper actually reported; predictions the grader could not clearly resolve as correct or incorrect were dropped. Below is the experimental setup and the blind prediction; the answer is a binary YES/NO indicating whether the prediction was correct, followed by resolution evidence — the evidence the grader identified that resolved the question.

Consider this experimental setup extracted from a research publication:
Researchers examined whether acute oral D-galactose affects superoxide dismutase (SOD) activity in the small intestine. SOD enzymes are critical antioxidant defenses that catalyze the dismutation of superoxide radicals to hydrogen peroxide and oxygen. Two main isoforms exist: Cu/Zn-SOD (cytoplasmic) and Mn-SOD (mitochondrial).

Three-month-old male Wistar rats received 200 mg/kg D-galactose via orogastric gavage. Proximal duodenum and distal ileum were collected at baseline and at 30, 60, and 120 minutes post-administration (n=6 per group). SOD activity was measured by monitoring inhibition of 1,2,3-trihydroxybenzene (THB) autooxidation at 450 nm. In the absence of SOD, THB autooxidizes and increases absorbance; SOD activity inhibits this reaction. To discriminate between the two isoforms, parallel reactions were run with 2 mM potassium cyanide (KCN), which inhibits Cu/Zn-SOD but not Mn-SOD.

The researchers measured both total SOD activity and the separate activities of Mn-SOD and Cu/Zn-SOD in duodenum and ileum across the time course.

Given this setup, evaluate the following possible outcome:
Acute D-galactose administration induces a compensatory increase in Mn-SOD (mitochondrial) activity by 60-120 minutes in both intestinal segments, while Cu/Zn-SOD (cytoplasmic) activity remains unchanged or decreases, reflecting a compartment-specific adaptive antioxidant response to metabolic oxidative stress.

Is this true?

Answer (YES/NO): NO